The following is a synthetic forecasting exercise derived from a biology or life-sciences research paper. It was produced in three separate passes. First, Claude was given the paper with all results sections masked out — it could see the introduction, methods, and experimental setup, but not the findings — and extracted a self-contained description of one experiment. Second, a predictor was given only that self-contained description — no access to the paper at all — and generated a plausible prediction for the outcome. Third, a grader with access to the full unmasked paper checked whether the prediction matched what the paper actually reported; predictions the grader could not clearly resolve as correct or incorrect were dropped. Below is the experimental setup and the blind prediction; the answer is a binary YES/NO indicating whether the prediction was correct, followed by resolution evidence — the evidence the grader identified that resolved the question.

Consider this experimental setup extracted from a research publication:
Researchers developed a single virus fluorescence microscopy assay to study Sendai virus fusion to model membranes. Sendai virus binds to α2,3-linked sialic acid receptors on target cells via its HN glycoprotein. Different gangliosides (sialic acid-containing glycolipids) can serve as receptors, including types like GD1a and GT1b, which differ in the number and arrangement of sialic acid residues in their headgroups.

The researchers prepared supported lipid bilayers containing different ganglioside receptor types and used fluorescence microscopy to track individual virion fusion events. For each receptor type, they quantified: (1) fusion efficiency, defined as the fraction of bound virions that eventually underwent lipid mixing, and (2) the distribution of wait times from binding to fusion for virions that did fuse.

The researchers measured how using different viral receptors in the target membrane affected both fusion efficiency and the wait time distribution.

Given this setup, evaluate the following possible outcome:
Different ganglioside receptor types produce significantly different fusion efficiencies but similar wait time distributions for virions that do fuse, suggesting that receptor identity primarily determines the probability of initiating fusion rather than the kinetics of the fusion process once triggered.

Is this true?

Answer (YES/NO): YES